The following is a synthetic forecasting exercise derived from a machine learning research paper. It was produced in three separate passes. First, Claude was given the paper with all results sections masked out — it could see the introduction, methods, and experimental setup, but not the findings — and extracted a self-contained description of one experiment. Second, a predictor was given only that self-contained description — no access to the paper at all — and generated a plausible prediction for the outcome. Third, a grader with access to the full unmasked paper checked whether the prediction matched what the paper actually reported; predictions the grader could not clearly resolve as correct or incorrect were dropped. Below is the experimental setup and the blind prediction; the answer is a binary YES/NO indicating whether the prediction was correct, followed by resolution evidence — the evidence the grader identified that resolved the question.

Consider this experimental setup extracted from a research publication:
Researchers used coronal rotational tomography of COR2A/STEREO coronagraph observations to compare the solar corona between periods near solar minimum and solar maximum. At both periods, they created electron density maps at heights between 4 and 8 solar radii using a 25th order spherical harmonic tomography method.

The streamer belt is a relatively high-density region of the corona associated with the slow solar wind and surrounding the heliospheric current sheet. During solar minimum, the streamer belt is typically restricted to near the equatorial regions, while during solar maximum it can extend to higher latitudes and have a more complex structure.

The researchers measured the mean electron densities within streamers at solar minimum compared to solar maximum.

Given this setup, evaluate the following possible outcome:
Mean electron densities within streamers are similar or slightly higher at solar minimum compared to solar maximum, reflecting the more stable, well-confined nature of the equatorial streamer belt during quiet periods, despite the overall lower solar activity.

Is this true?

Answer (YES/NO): YES